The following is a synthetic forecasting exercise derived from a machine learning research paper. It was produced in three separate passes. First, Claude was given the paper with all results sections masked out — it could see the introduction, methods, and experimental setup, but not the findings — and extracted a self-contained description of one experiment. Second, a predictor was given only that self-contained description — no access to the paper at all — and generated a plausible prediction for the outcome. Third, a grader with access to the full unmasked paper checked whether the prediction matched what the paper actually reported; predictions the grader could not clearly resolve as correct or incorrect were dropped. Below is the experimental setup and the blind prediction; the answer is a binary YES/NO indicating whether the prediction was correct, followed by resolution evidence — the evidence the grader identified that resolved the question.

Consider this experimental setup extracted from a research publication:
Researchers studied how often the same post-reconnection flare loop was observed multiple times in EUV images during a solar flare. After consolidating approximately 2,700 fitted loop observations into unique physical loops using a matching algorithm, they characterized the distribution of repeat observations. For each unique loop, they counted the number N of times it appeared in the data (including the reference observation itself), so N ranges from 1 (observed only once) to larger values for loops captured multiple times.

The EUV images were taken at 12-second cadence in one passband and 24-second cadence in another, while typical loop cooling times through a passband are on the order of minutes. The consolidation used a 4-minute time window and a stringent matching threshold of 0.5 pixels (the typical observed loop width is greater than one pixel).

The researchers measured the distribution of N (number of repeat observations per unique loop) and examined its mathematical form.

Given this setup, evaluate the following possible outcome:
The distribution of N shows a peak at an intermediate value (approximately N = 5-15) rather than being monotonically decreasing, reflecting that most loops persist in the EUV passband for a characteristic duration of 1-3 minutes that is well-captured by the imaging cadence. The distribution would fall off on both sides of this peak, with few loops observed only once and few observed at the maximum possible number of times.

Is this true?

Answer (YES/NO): NO